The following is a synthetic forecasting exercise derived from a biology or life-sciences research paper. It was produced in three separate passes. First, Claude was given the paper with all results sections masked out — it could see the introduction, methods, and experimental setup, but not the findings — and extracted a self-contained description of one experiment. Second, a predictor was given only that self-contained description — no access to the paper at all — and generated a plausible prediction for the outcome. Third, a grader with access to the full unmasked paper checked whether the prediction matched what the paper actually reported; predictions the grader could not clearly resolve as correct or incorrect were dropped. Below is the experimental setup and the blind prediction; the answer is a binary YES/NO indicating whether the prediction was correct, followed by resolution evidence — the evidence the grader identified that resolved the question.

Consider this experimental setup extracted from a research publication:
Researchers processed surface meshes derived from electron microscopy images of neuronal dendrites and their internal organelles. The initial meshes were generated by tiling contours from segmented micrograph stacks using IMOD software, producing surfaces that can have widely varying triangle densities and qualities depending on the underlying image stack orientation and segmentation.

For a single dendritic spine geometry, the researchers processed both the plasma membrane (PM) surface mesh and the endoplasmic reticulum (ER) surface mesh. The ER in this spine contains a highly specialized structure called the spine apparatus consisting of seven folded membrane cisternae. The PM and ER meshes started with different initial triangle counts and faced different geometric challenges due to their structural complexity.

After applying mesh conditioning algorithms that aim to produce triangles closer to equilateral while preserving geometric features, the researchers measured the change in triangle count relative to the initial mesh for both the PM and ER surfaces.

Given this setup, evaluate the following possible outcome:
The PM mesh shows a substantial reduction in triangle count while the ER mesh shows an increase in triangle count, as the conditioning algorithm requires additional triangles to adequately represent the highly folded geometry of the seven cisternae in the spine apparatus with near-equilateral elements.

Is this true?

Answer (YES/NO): NO